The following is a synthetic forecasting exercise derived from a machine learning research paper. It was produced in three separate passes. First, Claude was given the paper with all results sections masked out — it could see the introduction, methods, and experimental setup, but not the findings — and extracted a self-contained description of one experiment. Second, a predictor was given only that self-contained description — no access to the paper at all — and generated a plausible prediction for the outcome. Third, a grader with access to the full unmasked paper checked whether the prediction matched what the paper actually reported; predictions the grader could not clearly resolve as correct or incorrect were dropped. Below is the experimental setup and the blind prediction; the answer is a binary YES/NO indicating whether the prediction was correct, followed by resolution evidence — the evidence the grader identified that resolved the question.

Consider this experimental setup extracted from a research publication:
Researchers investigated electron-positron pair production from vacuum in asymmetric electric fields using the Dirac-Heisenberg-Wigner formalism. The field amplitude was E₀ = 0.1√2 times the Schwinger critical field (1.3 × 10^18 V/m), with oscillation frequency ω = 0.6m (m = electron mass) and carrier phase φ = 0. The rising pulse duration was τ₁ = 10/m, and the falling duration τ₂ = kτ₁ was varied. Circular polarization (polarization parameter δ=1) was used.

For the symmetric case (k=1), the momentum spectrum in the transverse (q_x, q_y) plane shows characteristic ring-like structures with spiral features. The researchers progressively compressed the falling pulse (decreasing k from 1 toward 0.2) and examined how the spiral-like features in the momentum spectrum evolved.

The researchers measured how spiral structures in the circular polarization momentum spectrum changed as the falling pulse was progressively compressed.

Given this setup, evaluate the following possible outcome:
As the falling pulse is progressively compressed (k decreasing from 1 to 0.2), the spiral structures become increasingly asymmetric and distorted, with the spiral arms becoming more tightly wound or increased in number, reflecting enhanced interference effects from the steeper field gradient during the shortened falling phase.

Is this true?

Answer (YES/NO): NO